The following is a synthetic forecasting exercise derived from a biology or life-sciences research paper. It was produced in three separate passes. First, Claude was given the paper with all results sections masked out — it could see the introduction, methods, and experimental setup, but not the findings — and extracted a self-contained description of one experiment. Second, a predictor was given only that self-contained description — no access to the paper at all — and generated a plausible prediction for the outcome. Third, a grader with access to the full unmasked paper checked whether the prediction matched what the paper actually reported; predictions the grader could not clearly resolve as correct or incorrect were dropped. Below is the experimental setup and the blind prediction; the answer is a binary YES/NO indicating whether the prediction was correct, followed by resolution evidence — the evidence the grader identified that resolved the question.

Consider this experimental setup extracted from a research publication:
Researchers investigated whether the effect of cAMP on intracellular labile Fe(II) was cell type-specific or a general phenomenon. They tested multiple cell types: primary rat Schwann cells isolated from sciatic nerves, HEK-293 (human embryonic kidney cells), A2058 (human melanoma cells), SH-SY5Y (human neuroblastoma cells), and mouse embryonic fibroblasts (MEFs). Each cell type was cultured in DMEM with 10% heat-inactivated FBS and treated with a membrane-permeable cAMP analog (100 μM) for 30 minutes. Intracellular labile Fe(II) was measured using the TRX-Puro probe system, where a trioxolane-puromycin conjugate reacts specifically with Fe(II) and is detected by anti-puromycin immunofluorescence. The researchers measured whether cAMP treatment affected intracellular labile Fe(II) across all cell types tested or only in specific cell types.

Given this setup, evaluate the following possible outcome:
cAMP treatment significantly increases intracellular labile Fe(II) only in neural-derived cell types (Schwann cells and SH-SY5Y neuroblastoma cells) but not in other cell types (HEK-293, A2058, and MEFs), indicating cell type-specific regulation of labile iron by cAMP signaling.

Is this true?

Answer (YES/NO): NO